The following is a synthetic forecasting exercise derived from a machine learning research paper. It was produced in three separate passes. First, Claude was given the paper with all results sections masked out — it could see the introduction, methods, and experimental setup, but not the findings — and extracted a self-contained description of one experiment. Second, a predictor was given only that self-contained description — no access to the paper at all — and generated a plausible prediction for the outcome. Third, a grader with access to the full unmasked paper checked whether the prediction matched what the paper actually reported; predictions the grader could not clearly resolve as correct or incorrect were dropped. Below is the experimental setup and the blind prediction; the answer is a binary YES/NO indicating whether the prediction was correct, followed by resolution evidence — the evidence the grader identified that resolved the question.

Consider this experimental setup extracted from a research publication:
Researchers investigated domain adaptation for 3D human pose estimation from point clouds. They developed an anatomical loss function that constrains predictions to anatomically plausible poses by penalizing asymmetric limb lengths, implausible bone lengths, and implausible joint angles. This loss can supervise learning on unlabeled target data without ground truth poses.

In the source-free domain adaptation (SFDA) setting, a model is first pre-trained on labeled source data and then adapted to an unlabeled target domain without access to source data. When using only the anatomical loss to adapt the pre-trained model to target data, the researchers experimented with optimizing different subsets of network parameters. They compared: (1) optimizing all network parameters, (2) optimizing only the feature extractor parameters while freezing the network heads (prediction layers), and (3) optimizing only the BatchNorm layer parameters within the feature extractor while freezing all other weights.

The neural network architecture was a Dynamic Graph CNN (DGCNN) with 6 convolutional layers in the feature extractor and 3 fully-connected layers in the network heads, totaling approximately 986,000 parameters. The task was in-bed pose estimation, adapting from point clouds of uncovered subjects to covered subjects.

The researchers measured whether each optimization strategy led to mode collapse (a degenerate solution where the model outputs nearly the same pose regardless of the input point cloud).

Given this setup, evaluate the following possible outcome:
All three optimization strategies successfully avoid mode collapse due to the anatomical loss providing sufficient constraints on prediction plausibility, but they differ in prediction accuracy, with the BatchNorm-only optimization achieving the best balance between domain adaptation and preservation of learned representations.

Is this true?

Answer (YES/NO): NO